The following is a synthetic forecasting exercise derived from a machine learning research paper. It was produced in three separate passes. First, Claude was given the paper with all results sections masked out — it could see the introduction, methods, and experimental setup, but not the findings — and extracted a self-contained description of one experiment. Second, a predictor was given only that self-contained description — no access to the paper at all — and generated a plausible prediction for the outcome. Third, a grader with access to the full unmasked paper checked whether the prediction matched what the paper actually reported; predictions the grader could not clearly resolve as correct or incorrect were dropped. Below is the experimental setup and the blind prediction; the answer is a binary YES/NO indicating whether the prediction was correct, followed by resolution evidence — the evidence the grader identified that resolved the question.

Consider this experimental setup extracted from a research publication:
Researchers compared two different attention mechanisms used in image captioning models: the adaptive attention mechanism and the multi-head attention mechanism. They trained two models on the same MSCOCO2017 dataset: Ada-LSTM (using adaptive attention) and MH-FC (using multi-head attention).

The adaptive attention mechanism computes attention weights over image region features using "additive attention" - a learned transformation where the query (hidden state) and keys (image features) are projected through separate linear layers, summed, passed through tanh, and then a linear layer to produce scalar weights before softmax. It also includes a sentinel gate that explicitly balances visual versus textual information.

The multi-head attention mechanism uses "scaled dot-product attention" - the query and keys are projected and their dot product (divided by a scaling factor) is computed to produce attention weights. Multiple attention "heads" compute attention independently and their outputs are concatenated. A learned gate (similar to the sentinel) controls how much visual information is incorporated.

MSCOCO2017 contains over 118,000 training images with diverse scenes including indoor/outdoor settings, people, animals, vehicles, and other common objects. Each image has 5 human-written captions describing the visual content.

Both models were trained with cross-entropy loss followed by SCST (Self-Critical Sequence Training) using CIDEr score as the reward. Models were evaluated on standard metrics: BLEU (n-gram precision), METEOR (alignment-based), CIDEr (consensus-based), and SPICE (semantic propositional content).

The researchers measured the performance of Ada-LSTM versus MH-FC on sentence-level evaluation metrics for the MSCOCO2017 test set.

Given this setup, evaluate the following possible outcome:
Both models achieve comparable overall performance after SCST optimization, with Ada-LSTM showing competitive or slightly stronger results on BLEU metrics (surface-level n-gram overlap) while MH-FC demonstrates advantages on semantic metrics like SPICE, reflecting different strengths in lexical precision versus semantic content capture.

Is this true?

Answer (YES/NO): NO